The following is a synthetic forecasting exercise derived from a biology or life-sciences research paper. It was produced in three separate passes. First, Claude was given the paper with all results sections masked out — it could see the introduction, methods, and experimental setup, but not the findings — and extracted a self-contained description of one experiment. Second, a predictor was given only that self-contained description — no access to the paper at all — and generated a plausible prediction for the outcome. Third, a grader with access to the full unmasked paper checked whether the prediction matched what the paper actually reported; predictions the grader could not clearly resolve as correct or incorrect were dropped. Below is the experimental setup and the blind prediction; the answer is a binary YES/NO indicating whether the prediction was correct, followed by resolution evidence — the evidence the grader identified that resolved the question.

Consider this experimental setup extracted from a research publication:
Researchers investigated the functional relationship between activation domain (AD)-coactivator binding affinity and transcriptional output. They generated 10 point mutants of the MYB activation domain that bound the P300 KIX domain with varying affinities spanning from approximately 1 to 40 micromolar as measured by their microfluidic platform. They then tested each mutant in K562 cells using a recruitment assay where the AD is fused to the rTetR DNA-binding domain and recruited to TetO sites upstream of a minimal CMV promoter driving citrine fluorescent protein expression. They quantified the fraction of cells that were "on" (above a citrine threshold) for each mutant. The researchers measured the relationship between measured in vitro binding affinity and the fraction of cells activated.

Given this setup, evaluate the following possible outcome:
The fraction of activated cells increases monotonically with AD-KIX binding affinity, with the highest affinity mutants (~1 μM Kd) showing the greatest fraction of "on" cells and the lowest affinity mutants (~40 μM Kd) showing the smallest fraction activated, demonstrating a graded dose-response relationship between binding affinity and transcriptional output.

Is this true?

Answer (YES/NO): NO